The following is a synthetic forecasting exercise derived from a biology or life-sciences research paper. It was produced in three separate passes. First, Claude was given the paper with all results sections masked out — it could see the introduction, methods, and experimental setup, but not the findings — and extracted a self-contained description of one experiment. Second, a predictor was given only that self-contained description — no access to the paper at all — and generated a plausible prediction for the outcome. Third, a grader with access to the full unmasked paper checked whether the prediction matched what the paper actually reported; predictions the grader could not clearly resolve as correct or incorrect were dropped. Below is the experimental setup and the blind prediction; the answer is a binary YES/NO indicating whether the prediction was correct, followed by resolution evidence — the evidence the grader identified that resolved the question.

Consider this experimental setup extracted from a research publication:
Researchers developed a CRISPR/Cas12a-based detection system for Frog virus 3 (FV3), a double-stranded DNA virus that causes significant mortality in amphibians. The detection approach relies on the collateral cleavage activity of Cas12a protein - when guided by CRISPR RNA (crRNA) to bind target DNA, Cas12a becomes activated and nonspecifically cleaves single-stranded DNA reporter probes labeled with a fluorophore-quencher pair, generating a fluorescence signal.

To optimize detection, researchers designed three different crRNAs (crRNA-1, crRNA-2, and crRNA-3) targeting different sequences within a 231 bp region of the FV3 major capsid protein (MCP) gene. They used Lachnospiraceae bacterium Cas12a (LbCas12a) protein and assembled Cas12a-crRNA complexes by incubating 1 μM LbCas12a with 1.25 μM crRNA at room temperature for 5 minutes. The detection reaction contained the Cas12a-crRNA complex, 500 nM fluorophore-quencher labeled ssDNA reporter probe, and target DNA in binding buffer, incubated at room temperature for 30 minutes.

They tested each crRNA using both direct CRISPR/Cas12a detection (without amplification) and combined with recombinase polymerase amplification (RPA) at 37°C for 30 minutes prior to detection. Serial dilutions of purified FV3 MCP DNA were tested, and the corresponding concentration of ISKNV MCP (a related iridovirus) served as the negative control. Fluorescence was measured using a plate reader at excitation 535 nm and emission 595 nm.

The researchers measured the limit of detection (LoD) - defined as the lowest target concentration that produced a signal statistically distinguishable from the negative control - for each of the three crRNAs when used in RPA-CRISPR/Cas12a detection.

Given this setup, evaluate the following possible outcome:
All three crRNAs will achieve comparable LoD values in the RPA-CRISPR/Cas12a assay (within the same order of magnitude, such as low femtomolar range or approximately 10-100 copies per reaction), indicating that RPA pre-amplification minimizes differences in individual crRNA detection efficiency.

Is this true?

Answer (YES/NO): NO